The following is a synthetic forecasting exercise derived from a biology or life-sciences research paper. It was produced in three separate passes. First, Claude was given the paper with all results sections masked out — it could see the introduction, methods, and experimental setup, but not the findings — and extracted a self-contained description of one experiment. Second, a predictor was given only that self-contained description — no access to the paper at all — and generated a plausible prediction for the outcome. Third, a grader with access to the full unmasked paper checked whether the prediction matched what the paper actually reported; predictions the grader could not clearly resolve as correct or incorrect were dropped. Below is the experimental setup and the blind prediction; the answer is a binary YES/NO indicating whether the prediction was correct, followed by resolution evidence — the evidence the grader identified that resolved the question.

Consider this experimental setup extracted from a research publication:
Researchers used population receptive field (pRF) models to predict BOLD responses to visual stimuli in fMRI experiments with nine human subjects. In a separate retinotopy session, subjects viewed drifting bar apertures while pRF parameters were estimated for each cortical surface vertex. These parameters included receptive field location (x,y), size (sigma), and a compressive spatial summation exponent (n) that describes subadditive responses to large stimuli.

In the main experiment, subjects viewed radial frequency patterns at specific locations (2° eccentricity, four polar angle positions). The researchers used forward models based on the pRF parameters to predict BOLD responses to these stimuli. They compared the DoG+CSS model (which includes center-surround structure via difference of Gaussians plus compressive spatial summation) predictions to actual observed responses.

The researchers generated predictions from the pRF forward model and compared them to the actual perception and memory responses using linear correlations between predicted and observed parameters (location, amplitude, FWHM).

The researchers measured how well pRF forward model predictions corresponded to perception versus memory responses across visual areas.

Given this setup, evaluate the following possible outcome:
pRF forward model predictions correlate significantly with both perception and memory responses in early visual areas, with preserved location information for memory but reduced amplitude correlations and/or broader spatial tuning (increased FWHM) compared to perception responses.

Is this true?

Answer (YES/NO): NO